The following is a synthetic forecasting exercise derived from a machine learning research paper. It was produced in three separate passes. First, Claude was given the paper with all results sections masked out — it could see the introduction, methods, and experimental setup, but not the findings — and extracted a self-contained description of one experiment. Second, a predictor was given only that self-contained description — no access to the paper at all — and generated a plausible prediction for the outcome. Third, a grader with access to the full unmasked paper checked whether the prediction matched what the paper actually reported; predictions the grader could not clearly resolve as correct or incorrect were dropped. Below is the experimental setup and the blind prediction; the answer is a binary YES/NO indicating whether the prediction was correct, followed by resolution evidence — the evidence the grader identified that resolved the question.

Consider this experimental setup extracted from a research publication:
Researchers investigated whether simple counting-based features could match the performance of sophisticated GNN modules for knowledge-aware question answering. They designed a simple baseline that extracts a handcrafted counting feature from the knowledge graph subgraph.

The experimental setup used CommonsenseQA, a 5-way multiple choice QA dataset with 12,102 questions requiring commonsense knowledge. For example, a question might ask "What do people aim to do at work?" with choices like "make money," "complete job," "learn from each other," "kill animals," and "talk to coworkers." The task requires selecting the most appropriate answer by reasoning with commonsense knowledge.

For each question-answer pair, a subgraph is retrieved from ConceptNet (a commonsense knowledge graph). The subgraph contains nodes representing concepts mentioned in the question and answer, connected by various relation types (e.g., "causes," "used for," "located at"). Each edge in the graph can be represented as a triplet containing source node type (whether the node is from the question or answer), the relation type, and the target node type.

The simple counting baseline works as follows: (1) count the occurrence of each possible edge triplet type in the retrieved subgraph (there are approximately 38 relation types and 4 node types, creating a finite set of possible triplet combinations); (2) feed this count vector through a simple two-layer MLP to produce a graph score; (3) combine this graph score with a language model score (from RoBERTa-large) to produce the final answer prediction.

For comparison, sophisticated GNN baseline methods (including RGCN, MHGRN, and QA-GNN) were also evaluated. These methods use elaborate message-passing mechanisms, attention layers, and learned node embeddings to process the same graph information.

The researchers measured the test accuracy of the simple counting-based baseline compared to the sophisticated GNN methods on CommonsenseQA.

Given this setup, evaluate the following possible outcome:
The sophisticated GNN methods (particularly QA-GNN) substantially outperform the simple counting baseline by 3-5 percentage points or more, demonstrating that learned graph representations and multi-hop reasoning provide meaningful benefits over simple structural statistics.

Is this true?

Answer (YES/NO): NO